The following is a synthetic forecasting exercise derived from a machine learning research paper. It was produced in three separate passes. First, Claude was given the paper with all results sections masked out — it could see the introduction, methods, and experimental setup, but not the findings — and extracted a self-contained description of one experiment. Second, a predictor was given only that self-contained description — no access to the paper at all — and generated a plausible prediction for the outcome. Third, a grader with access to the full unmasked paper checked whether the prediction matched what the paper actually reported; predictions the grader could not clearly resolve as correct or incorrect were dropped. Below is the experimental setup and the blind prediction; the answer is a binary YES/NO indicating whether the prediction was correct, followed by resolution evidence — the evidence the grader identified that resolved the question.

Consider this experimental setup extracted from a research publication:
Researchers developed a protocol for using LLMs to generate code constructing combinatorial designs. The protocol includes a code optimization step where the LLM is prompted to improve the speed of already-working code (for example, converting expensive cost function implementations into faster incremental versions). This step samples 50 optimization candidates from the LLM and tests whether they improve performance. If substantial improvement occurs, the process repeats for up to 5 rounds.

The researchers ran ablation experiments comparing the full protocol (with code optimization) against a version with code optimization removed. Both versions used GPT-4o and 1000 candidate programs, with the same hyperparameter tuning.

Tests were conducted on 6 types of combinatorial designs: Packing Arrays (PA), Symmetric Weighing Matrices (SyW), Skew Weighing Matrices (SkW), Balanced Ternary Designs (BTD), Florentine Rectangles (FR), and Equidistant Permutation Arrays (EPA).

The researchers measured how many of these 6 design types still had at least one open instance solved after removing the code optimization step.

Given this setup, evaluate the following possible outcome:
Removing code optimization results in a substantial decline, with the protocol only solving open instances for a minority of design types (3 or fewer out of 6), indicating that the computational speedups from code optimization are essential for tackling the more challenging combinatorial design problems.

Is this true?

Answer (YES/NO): NO